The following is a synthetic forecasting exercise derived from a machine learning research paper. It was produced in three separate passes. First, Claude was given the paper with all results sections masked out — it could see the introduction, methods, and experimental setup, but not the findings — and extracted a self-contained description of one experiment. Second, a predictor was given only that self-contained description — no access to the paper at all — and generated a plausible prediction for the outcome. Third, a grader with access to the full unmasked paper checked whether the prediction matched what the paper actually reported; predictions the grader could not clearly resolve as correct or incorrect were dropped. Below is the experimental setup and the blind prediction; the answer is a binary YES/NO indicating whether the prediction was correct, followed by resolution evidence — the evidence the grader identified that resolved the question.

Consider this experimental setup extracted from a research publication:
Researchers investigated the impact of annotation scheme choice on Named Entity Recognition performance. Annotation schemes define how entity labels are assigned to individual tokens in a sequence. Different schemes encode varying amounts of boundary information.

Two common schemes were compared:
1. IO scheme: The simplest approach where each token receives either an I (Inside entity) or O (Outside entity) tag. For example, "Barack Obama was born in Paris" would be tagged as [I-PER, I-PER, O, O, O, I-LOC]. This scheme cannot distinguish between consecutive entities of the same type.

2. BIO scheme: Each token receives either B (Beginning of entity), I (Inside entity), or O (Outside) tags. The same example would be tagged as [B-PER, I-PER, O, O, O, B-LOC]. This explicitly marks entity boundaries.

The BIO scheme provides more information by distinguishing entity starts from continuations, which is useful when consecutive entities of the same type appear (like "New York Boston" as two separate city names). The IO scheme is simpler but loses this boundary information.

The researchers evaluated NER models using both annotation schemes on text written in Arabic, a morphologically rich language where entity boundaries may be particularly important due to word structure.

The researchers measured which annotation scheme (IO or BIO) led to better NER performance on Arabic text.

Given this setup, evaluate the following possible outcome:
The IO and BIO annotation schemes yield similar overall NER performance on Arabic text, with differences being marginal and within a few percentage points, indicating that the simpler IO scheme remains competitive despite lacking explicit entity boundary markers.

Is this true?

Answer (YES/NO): NO